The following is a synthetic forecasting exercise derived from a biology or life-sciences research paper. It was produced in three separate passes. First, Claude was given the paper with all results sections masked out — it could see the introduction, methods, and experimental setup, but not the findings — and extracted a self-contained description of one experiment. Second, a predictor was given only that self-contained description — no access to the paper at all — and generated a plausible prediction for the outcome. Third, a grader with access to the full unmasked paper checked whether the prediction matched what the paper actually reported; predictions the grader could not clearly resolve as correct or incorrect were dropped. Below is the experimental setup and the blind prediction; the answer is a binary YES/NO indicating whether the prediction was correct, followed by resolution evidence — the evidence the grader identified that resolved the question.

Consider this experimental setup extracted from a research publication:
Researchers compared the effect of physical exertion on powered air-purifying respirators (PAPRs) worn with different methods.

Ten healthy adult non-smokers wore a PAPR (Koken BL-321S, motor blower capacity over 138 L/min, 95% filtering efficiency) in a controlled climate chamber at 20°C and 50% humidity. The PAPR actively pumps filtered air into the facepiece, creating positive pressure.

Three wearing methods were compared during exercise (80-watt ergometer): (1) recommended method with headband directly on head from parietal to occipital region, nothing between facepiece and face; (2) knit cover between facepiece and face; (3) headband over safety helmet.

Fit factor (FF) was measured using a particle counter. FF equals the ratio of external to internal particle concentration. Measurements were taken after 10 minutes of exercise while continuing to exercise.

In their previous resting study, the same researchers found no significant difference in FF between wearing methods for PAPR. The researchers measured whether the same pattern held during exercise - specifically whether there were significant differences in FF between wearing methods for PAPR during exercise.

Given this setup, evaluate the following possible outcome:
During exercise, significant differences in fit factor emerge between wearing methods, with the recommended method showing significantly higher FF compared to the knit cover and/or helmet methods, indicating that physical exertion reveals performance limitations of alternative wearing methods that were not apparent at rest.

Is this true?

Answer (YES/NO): NO